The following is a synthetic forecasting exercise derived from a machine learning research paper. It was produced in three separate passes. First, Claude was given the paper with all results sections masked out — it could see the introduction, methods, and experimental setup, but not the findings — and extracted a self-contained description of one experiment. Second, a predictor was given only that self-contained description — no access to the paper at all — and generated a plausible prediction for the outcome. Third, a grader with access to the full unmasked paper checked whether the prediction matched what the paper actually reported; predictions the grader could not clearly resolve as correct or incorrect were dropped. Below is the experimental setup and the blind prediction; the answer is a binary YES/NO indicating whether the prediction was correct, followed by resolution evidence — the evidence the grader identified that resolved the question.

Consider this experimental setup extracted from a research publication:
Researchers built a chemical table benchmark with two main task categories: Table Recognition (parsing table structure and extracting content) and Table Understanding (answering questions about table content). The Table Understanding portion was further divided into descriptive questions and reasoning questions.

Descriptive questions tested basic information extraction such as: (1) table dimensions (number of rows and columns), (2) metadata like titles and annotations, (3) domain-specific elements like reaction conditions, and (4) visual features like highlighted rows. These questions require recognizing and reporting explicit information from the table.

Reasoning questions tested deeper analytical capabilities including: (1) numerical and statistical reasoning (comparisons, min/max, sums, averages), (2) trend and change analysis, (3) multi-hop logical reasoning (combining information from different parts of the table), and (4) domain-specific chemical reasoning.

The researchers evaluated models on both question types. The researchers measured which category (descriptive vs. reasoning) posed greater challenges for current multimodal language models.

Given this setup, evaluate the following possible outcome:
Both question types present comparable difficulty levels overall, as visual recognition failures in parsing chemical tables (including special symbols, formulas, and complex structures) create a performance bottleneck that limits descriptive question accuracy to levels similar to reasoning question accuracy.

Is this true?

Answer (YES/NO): NO